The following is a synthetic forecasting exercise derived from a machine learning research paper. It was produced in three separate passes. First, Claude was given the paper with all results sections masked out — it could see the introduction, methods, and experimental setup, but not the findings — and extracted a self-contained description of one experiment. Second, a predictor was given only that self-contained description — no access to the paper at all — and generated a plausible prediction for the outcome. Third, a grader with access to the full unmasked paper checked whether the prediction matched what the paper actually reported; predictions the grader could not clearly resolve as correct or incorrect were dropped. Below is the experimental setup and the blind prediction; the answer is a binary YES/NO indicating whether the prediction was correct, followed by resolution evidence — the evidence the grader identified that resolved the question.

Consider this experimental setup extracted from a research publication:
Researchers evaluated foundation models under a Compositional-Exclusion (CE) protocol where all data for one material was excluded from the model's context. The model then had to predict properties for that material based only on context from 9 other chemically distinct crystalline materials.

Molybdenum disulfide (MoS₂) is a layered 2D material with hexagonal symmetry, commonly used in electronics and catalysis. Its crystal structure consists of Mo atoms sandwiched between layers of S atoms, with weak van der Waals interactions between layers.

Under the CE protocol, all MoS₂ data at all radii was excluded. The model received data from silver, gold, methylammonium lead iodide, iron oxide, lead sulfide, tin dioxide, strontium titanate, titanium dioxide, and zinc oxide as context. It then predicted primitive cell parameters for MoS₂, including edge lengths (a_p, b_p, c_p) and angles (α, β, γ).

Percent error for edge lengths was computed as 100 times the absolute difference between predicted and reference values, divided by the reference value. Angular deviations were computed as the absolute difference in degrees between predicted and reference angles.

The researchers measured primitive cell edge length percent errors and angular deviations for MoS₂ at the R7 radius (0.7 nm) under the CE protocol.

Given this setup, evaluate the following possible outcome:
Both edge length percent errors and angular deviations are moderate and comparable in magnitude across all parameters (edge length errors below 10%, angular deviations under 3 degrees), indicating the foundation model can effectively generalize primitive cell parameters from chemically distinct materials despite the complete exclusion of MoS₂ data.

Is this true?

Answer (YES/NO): NO